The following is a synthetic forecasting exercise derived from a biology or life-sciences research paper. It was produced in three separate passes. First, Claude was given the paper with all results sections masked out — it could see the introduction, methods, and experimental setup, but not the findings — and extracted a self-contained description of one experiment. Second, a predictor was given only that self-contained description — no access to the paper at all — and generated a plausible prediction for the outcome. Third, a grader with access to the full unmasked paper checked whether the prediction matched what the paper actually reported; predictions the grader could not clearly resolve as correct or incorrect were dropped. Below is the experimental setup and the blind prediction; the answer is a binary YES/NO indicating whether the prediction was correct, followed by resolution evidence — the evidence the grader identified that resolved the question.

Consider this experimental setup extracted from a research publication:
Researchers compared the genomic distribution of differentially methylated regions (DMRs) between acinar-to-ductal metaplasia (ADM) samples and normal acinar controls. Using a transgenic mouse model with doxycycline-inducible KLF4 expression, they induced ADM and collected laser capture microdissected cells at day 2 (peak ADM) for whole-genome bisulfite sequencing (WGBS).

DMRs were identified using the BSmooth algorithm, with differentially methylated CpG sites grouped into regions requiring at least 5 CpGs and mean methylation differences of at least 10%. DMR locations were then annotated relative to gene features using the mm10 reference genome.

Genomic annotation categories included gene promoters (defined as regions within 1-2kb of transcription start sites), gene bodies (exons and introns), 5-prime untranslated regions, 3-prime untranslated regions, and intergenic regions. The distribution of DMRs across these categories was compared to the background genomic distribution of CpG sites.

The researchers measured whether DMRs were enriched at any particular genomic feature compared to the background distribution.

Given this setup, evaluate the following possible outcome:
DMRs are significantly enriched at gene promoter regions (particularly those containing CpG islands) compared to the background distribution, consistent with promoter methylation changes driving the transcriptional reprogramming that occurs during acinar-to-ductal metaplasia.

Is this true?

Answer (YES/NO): NO